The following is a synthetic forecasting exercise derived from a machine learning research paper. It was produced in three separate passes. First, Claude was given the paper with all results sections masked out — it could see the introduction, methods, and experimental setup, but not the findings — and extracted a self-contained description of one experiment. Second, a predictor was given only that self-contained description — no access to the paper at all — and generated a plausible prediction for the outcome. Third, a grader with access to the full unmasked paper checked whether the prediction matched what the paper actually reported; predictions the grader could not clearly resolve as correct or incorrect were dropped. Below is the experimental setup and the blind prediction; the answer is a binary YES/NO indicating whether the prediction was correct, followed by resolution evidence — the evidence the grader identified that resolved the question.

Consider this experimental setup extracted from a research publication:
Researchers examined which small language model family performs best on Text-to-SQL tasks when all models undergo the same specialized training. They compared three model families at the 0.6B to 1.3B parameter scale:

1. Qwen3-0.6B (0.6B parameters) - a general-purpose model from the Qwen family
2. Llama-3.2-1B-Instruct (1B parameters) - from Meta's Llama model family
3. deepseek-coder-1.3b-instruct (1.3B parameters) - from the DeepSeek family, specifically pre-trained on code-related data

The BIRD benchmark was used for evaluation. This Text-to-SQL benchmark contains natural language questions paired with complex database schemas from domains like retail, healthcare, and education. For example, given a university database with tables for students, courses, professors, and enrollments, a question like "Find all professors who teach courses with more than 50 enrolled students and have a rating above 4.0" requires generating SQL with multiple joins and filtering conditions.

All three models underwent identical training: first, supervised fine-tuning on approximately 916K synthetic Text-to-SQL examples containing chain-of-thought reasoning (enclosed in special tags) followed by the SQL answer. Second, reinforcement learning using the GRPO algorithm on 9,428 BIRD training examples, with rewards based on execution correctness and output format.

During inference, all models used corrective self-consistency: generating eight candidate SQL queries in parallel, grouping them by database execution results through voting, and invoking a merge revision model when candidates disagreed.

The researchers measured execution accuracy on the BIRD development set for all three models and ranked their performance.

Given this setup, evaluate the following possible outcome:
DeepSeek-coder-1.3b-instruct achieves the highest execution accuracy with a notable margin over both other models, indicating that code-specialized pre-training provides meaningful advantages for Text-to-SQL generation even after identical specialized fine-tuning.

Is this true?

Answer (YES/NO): NO